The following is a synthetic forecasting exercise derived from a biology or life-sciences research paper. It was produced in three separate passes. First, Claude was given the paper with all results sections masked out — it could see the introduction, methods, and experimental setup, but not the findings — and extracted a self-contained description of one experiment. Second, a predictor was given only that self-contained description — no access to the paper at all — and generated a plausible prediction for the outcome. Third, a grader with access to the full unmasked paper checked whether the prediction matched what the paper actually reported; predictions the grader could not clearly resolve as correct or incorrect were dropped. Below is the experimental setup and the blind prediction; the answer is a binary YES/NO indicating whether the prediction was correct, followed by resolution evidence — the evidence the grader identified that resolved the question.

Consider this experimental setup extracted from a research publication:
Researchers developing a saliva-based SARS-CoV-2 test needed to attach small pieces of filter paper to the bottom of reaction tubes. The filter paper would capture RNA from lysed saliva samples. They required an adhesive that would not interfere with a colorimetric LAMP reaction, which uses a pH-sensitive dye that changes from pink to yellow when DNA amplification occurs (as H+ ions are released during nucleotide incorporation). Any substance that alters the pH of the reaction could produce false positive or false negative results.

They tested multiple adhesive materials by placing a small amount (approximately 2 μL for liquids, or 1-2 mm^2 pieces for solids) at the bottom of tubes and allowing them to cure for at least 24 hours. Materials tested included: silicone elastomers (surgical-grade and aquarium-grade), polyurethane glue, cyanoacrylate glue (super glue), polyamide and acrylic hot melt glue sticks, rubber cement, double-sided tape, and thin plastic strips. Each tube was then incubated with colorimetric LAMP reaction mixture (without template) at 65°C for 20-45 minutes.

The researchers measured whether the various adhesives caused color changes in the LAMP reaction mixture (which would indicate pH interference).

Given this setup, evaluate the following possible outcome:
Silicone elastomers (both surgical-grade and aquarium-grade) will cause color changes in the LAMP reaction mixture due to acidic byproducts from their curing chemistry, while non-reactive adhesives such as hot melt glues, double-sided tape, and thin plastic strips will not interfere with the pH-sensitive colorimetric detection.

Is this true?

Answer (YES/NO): NO